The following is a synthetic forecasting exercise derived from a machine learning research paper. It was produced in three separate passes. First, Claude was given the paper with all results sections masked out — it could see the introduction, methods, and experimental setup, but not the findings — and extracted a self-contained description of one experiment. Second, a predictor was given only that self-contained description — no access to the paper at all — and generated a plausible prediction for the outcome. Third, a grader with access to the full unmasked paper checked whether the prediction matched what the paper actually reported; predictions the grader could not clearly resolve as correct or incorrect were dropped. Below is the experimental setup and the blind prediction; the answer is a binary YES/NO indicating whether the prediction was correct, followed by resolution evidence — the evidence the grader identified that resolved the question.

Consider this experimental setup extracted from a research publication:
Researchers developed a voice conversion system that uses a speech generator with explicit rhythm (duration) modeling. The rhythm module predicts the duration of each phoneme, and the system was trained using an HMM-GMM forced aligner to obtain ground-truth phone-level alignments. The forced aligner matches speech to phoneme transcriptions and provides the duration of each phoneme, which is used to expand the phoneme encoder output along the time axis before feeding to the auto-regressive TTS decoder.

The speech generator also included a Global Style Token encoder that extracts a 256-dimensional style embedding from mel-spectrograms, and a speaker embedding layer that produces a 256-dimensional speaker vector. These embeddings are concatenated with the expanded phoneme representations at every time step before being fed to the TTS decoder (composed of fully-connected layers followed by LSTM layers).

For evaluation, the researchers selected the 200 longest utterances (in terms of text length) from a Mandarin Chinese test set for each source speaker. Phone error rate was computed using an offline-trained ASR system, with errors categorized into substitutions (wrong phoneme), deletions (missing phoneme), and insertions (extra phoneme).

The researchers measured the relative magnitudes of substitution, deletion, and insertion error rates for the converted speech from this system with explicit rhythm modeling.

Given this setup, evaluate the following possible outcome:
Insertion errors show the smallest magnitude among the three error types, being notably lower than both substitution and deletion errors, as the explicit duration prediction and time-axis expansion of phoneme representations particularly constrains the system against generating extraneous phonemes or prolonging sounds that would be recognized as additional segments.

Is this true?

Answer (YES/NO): YES